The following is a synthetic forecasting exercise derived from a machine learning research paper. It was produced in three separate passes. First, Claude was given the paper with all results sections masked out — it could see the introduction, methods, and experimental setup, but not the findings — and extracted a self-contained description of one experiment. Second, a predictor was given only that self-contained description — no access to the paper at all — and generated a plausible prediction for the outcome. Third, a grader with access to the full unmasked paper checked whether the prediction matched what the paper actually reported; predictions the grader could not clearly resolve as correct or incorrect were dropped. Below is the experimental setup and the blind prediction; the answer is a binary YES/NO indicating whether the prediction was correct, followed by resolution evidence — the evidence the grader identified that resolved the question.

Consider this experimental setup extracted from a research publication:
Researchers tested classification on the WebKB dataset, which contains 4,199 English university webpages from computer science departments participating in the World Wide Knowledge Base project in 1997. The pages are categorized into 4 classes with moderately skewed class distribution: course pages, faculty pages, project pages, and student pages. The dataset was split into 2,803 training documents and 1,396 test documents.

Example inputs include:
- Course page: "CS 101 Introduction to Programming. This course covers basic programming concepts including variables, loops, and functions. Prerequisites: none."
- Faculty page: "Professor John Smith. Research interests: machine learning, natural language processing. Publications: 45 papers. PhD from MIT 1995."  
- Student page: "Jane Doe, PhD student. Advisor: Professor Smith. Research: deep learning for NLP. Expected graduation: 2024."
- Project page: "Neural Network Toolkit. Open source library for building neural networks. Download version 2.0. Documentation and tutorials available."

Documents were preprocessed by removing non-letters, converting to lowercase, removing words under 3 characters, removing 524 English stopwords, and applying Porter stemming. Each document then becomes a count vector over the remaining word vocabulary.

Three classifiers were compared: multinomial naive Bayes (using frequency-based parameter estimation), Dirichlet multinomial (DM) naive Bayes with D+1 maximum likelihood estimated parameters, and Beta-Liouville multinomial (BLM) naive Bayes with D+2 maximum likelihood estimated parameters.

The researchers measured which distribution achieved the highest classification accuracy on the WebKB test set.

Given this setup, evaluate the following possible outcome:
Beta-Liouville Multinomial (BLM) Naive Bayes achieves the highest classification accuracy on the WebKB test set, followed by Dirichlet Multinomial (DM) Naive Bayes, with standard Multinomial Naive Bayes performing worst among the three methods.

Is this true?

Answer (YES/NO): NO